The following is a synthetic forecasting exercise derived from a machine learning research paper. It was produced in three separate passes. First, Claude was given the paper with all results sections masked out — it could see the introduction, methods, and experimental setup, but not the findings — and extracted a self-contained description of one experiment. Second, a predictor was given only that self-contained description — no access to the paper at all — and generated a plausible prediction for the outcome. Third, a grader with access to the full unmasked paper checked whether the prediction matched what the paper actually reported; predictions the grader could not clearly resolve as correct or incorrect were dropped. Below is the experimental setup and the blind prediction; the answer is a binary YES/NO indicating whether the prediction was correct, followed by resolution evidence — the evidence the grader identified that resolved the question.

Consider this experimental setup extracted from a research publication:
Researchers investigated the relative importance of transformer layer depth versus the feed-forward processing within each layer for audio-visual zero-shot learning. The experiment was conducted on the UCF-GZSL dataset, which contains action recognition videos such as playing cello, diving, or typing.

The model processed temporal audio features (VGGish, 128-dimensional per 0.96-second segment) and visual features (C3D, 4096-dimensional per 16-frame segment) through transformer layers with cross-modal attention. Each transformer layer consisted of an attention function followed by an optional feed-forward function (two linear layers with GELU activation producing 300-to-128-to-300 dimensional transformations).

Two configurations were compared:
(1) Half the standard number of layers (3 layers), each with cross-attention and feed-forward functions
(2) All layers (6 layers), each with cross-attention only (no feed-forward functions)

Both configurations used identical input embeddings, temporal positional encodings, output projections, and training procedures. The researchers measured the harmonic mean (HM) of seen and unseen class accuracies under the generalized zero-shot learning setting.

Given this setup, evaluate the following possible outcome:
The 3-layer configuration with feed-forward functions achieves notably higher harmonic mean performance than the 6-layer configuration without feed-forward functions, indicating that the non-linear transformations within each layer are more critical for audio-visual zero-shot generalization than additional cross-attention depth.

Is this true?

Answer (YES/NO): YES